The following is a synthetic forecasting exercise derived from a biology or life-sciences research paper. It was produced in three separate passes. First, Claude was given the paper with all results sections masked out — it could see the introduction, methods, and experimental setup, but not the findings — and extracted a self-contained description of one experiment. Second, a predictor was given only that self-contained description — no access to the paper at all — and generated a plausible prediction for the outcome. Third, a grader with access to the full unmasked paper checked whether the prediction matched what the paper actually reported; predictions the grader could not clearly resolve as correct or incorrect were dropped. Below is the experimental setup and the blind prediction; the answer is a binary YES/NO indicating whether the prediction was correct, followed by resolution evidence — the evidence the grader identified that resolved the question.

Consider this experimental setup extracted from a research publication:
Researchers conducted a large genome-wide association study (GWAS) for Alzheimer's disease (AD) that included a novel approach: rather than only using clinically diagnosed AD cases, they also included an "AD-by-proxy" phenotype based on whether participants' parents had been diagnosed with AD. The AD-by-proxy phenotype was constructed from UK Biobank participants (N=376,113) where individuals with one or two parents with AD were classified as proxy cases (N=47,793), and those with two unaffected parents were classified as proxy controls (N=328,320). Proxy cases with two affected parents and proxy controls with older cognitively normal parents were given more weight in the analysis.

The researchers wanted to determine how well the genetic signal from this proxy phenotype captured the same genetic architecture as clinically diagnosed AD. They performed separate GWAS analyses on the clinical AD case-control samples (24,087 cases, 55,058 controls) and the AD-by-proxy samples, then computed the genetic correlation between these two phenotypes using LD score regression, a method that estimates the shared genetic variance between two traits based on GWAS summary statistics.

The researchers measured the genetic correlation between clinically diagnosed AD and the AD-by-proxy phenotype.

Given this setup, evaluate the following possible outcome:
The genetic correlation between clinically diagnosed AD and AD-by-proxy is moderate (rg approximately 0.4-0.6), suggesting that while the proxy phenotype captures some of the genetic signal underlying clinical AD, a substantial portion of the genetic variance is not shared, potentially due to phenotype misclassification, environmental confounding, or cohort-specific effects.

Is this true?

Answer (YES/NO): NO